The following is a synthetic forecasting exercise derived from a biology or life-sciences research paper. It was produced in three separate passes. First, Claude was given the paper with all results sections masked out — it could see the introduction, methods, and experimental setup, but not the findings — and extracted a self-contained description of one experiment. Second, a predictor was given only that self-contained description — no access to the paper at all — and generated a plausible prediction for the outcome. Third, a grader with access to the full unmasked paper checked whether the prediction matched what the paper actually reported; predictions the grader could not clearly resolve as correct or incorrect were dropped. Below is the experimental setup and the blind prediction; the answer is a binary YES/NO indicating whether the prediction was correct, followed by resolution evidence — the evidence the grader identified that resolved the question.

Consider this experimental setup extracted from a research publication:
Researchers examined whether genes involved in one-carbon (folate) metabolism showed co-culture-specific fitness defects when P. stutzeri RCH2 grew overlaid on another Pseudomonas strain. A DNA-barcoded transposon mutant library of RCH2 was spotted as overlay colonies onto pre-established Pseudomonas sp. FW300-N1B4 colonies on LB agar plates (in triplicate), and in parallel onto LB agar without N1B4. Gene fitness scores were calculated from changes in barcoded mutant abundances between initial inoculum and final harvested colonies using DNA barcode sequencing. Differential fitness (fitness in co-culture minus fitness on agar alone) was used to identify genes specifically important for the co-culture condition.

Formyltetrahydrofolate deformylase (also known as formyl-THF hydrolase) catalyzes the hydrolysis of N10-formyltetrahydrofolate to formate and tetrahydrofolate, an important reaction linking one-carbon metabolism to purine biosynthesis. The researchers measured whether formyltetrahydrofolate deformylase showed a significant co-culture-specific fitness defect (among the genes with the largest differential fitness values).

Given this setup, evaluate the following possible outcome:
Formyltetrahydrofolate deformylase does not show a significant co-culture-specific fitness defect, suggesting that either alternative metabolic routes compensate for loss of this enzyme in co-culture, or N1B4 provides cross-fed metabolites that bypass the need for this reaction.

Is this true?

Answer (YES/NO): NO